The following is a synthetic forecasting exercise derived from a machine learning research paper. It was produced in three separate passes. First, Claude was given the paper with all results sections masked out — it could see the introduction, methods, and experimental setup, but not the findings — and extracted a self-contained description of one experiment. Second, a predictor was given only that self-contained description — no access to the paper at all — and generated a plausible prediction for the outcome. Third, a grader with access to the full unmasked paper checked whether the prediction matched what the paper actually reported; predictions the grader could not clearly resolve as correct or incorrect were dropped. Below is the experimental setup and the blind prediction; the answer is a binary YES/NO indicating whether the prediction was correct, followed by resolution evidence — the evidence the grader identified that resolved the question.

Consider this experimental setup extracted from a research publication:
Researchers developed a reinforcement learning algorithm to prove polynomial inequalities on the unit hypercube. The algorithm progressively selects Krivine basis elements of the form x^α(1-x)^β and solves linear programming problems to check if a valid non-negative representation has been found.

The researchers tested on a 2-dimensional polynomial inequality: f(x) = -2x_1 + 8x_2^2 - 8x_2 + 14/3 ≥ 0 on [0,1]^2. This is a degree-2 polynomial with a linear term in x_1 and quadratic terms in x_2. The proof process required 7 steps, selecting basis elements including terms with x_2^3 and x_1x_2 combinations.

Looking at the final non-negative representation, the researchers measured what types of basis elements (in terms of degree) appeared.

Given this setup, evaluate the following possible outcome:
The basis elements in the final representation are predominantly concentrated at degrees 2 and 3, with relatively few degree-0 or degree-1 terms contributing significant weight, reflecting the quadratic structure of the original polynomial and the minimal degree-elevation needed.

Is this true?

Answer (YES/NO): NO